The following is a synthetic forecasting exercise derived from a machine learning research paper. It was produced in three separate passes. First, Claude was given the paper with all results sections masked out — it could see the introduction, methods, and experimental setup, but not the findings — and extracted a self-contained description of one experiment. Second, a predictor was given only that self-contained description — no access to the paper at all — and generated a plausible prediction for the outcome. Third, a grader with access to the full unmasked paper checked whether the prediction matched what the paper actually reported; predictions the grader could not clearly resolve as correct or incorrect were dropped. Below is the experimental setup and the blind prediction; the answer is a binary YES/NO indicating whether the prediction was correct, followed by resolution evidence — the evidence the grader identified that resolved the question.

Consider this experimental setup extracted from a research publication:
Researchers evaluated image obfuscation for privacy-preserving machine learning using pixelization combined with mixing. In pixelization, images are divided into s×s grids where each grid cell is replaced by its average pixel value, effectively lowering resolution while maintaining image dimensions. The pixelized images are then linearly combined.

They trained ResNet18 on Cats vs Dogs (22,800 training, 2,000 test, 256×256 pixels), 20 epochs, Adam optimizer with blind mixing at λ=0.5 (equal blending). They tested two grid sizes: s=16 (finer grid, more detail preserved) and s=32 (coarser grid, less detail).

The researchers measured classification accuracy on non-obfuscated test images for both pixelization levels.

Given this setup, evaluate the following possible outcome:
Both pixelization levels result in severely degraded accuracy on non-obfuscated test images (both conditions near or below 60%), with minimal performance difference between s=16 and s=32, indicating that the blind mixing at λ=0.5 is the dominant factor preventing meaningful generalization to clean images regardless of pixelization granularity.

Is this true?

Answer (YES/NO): NO